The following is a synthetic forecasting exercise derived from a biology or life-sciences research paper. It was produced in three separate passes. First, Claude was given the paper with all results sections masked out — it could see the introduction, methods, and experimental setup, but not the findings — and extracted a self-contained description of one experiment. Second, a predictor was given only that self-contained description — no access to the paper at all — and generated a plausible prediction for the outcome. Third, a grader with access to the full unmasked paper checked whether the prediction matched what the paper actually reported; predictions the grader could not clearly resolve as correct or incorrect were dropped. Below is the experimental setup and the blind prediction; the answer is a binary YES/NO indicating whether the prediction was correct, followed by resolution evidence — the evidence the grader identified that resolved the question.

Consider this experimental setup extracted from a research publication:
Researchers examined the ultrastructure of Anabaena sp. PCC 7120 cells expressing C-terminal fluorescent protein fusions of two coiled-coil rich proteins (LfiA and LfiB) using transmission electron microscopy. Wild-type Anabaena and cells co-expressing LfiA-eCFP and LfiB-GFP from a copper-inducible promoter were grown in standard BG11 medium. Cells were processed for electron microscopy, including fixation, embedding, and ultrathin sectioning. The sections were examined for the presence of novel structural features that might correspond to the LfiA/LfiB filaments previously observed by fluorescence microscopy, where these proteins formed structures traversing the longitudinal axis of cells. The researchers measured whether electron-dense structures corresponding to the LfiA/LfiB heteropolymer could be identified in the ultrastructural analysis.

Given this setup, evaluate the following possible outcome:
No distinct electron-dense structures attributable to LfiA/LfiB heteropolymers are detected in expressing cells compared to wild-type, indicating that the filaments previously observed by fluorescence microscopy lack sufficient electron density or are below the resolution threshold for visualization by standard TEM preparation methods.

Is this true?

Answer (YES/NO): NO